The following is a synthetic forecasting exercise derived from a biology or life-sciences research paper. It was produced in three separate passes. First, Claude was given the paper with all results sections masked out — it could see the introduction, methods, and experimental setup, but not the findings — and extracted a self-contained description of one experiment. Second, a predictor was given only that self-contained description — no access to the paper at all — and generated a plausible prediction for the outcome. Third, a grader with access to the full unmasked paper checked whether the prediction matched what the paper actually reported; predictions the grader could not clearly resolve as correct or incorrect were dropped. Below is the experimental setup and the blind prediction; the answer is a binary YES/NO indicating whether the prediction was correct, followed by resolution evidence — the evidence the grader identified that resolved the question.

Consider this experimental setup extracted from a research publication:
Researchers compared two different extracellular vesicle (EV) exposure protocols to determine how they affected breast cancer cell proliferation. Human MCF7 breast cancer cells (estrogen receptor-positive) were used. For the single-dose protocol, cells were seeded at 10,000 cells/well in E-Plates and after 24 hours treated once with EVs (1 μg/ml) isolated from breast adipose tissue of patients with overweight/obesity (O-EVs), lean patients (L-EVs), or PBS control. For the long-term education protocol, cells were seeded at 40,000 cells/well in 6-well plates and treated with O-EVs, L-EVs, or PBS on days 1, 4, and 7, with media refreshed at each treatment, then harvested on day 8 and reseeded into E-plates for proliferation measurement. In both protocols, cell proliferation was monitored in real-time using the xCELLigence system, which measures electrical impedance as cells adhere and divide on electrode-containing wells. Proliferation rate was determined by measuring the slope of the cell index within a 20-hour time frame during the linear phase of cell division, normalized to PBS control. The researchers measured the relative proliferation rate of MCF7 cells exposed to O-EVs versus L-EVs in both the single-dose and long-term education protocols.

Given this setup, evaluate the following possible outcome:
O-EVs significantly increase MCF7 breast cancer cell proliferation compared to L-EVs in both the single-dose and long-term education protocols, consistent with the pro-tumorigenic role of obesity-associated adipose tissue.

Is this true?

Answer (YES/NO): NO